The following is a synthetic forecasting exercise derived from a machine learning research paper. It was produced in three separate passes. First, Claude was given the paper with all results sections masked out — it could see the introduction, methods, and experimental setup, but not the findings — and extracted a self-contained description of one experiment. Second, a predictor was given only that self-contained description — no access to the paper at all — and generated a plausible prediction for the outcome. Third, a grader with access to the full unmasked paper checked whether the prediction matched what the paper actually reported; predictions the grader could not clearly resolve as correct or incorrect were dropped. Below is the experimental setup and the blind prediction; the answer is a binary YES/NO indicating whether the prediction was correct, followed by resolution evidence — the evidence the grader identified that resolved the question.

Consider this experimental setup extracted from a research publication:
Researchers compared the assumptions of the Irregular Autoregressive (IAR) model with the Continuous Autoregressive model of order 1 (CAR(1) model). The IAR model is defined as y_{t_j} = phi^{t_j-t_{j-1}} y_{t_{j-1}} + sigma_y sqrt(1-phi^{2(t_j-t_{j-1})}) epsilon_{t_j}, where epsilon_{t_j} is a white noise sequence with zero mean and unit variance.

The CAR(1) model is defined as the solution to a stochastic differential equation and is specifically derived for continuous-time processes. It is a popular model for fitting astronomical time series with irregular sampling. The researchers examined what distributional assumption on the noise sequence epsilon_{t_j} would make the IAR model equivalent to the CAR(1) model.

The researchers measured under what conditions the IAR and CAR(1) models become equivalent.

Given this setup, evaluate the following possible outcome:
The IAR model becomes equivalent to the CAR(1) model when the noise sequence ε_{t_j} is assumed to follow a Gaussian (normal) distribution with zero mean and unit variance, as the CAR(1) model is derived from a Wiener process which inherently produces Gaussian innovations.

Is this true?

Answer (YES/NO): YES